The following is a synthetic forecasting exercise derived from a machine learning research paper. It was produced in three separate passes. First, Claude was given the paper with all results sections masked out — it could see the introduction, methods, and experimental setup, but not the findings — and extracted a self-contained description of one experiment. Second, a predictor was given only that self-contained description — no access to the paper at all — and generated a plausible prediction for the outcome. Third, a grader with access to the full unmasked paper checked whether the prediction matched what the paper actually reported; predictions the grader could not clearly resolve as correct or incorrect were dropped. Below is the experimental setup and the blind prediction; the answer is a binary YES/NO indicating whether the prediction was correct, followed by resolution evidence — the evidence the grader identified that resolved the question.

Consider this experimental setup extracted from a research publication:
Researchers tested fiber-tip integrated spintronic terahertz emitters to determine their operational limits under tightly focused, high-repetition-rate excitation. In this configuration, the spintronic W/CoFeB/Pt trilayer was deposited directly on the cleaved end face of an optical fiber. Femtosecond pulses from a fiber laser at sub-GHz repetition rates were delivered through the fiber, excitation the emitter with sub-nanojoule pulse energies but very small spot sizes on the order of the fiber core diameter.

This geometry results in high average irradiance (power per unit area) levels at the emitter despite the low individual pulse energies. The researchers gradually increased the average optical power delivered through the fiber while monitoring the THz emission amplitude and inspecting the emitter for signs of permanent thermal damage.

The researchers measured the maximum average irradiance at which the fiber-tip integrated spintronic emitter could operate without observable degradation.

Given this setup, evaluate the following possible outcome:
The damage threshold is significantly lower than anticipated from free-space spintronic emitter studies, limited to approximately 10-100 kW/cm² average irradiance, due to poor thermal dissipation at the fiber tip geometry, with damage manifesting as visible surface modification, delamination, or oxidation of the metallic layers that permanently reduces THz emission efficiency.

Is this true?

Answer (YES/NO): NO